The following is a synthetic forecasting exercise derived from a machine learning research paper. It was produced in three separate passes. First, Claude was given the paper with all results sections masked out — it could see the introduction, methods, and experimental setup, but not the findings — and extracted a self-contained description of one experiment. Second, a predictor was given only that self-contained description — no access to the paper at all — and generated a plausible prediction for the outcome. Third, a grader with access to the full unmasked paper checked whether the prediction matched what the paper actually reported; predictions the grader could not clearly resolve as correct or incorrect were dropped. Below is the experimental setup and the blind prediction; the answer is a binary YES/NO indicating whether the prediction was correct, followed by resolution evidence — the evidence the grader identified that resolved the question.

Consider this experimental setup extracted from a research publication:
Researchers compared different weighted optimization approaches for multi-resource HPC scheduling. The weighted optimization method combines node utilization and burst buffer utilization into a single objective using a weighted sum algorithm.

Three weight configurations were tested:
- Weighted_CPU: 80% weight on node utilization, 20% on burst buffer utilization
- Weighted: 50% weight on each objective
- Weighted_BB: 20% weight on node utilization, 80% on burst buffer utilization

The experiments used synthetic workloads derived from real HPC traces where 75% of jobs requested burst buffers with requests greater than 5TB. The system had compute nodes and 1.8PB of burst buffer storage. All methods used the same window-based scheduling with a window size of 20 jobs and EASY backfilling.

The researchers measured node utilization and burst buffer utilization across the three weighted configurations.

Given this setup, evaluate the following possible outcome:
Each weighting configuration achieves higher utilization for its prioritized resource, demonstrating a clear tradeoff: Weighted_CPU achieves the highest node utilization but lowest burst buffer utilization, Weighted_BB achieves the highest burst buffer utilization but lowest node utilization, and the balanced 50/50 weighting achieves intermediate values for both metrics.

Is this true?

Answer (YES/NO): NO